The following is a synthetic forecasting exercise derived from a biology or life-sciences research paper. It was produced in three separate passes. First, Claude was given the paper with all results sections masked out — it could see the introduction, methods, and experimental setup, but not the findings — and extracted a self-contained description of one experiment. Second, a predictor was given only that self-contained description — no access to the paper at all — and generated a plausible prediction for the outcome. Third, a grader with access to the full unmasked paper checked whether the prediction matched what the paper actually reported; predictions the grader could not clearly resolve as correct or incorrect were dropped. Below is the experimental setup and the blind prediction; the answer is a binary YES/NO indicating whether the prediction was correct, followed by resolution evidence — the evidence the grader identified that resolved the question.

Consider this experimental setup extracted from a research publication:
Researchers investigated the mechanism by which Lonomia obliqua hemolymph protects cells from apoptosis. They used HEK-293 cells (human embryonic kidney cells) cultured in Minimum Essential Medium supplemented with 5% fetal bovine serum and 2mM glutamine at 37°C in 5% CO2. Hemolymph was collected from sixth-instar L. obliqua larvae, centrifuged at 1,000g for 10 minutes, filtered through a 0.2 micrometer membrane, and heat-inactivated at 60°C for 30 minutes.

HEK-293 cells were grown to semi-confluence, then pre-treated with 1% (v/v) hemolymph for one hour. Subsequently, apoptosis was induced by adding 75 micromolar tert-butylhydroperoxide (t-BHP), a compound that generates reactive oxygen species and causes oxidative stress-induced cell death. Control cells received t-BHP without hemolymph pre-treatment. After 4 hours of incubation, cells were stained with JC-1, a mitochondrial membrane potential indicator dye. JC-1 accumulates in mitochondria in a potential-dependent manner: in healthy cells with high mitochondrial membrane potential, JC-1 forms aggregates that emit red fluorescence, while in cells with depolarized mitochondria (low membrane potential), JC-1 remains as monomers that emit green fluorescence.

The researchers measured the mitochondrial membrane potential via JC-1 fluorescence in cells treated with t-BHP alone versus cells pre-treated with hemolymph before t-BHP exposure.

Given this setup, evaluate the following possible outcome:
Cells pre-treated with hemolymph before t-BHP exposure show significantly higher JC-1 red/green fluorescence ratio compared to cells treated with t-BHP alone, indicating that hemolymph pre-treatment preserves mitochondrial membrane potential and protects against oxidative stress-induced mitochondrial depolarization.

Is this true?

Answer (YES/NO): YES